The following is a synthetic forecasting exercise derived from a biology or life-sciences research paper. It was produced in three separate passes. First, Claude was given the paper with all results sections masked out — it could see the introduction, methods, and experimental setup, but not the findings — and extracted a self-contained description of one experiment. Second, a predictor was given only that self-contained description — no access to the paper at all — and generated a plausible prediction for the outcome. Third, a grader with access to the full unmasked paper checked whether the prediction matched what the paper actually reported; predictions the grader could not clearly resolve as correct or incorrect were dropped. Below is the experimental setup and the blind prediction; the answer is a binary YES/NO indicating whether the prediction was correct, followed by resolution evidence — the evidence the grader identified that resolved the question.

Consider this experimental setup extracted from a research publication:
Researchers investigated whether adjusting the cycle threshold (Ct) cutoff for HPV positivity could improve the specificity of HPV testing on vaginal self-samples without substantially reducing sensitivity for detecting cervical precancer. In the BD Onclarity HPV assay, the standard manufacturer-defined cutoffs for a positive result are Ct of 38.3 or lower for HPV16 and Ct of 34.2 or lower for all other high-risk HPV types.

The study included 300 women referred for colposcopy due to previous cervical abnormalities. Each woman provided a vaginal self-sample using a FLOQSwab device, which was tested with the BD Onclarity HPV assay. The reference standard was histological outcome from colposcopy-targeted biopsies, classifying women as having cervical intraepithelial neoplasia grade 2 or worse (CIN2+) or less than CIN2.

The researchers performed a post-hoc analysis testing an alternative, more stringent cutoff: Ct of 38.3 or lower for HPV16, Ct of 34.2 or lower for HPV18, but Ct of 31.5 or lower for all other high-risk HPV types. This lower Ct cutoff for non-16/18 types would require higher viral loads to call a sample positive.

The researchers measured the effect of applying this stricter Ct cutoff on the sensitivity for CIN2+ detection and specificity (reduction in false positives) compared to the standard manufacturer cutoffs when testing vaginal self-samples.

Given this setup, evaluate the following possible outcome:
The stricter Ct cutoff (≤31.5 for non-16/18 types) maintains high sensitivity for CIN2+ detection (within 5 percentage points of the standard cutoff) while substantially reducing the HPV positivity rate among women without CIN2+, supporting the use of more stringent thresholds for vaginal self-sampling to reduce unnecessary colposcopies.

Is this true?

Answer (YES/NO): YES